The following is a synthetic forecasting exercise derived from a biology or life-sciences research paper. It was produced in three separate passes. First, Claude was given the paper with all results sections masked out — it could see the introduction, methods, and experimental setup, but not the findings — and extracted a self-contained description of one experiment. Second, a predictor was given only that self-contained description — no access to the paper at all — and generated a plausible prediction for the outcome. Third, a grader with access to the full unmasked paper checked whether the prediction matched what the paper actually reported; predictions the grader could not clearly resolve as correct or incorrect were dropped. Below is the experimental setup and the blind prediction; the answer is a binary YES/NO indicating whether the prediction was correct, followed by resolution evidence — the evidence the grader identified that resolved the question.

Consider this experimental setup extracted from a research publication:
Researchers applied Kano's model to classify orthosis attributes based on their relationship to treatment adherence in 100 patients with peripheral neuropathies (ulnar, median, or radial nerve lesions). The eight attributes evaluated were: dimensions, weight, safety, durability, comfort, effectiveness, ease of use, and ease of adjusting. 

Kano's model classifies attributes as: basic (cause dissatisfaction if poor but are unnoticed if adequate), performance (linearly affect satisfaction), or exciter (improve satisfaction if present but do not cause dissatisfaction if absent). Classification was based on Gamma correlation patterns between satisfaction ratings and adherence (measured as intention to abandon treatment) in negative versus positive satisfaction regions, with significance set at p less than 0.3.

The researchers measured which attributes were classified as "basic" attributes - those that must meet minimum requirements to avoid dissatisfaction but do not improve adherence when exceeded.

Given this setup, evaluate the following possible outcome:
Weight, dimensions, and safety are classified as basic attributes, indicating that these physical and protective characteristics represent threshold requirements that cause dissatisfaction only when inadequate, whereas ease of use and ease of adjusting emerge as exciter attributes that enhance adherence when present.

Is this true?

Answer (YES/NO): NO